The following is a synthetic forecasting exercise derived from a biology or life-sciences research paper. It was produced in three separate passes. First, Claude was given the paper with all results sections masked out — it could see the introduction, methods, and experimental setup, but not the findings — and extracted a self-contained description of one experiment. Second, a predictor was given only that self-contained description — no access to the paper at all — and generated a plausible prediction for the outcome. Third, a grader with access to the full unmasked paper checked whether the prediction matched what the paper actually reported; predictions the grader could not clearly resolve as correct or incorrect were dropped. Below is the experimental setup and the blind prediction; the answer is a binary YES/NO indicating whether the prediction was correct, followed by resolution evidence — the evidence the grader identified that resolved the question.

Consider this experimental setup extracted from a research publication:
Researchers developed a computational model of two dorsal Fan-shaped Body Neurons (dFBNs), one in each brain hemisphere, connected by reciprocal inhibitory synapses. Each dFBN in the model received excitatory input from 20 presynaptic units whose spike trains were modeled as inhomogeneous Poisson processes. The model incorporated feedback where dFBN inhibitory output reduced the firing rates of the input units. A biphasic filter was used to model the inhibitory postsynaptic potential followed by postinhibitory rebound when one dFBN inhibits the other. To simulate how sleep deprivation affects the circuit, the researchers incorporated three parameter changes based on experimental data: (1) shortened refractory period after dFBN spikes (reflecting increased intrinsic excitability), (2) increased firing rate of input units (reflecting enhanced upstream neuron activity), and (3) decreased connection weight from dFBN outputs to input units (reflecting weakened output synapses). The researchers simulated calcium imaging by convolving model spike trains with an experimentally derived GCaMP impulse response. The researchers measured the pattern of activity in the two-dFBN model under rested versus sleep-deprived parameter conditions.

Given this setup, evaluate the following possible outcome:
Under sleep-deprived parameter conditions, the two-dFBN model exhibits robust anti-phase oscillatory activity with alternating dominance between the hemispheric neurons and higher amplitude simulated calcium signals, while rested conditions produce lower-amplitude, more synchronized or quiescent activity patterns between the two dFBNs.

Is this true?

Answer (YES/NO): NO